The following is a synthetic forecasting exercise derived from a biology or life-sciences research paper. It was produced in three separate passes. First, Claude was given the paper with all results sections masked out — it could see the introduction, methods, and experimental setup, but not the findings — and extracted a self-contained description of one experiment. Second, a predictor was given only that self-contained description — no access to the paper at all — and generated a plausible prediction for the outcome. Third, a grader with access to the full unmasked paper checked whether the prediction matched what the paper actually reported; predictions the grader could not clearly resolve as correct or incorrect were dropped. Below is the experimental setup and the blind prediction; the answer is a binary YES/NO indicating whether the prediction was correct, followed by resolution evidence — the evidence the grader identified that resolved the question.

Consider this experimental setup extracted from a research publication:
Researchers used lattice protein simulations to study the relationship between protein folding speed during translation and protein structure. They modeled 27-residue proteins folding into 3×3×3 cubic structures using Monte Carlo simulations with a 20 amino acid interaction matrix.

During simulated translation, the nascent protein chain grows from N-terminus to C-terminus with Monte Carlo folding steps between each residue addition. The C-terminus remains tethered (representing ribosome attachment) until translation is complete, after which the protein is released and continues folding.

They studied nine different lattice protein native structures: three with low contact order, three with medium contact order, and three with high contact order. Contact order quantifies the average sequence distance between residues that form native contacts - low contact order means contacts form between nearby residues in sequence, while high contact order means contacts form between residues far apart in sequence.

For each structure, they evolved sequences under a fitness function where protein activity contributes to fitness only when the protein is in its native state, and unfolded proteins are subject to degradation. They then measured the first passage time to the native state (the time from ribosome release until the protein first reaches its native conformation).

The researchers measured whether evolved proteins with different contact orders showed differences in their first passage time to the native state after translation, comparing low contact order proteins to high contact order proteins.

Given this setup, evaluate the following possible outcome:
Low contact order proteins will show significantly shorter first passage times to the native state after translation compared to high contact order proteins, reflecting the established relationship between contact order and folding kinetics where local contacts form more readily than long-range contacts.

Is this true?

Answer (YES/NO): NO